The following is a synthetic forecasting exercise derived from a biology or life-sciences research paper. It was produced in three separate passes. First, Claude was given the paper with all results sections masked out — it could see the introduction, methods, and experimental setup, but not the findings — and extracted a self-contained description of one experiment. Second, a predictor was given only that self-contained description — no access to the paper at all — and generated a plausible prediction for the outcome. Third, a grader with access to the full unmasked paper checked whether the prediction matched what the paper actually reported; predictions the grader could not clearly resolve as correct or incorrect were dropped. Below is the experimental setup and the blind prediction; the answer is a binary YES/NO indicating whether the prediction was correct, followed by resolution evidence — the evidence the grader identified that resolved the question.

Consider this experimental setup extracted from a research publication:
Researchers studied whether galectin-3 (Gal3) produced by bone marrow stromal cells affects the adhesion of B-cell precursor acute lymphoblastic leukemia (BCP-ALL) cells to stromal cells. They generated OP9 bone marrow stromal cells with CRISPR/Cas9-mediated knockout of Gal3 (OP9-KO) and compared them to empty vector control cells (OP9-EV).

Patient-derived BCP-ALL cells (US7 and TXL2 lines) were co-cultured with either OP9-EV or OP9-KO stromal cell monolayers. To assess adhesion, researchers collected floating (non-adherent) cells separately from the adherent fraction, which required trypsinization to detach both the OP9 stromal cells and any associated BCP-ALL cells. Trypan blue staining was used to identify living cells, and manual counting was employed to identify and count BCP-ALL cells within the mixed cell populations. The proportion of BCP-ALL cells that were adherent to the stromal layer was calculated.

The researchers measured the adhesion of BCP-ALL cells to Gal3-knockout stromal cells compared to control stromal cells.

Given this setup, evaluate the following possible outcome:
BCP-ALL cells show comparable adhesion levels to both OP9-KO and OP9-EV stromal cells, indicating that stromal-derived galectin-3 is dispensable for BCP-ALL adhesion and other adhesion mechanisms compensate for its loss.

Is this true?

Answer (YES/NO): NO